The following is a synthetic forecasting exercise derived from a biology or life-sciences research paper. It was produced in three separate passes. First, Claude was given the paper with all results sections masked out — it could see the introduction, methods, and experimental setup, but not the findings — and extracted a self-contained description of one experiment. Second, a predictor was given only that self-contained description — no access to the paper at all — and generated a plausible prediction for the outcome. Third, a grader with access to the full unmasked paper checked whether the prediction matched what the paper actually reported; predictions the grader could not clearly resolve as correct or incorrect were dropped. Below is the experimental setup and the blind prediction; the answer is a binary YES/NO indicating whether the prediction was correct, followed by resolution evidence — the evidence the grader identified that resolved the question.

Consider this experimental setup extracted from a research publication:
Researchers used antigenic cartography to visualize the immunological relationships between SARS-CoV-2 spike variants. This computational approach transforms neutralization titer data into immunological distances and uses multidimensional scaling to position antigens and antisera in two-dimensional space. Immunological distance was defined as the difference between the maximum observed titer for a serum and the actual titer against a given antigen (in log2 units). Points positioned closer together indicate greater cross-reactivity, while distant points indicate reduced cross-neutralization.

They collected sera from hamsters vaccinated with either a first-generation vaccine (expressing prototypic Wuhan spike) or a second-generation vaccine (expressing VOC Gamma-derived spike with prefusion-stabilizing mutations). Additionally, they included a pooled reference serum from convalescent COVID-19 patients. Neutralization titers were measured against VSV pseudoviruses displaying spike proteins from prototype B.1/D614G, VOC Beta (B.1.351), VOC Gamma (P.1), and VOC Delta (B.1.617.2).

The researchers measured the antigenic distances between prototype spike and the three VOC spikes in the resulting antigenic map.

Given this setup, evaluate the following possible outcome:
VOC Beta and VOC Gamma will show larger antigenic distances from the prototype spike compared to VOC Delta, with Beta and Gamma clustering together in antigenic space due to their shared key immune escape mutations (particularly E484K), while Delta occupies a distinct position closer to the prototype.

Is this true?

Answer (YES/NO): YES